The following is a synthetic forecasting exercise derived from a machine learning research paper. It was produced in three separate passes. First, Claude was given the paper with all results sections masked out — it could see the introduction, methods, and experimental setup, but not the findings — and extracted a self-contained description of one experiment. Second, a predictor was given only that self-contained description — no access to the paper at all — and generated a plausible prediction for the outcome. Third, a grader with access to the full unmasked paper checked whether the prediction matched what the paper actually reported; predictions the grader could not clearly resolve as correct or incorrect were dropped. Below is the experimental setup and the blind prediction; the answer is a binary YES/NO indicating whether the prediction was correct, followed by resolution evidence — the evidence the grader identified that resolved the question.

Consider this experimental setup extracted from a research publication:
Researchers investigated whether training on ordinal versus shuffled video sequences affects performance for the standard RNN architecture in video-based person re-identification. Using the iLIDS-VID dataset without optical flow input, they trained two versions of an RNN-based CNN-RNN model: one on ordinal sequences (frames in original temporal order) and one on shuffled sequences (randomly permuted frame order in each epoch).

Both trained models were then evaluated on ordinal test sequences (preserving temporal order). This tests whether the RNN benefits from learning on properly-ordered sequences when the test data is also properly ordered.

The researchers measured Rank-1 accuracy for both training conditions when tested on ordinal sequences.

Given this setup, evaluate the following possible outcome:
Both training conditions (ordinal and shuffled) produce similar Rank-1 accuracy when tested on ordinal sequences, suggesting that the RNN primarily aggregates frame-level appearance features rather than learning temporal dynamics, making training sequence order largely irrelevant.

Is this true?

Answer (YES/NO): NO